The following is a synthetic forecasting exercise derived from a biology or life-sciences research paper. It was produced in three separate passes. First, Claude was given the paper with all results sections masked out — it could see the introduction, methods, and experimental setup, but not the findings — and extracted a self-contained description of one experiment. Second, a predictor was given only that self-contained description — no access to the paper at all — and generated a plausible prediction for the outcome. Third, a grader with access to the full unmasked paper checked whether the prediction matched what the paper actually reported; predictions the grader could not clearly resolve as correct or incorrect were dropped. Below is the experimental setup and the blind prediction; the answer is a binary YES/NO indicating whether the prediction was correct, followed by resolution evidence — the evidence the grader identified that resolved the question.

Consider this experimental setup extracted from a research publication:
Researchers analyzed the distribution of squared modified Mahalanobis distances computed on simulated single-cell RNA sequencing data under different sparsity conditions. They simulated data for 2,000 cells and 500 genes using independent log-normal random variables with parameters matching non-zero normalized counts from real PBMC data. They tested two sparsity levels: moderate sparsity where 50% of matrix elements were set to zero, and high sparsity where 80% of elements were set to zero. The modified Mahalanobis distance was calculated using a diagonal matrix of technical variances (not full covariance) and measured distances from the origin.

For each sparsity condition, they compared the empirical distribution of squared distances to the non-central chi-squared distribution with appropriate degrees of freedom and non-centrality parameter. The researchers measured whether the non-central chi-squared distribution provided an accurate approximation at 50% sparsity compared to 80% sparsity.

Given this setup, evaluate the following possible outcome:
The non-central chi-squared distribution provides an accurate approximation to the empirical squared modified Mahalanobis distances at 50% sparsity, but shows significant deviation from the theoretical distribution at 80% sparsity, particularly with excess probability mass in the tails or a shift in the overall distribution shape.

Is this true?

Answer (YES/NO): YES